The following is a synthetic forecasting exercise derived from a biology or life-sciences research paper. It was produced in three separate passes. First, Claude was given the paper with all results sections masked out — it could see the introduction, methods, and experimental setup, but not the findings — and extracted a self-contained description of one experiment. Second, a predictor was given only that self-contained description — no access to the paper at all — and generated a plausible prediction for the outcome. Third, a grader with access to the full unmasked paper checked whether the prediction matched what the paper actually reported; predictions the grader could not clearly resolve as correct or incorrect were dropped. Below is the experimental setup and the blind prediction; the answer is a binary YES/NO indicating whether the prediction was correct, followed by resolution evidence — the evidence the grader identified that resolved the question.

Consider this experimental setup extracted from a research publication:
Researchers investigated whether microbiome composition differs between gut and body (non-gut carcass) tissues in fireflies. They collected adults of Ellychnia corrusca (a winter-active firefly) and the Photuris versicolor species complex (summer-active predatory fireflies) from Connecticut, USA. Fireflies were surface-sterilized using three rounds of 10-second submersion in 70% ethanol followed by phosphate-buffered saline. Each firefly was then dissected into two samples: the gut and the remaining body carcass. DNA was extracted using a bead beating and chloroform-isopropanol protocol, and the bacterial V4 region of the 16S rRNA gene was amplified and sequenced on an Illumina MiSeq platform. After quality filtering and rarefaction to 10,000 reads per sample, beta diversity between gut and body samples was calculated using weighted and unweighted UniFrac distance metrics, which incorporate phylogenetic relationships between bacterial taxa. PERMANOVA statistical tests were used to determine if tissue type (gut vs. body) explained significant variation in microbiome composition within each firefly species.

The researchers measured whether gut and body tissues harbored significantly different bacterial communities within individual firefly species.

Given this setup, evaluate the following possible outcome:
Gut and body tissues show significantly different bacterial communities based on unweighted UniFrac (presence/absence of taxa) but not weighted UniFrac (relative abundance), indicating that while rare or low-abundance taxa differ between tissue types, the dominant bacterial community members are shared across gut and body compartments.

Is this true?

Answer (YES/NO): NO